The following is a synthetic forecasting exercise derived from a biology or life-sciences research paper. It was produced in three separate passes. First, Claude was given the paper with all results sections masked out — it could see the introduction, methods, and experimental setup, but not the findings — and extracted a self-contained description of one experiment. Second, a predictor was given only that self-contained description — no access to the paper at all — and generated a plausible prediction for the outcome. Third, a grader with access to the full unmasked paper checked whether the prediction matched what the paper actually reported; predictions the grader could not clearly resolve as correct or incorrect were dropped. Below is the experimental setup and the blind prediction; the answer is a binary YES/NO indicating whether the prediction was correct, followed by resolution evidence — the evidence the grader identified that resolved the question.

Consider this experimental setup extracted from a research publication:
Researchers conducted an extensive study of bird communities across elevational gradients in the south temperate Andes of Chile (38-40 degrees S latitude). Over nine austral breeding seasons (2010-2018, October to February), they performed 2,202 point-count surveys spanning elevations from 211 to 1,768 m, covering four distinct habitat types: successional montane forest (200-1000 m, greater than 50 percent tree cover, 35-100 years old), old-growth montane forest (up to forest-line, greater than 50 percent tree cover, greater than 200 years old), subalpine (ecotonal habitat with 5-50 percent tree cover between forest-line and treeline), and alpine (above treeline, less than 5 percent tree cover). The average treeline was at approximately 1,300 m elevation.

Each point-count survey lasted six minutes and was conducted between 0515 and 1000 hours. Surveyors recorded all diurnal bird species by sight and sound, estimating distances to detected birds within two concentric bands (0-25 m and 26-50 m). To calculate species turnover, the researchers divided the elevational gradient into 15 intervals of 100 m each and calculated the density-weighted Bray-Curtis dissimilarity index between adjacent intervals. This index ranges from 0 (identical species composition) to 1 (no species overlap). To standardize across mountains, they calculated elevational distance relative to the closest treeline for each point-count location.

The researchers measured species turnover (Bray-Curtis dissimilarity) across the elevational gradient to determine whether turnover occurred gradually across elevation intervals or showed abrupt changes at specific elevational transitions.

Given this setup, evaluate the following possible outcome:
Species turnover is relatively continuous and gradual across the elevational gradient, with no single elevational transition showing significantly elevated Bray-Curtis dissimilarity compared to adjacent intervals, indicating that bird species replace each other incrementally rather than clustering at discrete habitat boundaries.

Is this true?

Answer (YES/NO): NO